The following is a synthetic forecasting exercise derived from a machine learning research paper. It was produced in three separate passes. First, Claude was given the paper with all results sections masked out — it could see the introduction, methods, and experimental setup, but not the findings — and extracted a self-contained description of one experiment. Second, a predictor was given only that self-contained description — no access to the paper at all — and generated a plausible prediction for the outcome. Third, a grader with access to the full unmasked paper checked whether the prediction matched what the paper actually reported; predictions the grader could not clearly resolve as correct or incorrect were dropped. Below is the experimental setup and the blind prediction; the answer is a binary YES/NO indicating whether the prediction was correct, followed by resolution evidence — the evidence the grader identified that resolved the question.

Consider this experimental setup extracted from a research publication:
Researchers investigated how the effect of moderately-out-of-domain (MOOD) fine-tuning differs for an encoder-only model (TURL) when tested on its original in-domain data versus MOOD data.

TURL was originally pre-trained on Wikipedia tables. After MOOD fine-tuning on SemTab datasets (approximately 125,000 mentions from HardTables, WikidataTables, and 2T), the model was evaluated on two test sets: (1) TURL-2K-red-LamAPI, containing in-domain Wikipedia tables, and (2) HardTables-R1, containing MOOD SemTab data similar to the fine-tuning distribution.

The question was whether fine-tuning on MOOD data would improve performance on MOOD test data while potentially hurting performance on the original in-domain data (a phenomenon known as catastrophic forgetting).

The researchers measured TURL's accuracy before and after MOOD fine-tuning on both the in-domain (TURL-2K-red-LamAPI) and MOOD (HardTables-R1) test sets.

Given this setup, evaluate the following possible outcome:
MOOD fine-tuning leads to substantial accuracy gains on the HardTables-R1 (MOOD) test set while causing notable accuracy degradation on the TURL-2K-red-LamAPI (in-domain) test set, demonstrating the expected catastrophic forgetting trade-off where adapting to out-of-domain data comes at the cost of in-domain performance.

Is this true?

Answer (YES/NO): YES